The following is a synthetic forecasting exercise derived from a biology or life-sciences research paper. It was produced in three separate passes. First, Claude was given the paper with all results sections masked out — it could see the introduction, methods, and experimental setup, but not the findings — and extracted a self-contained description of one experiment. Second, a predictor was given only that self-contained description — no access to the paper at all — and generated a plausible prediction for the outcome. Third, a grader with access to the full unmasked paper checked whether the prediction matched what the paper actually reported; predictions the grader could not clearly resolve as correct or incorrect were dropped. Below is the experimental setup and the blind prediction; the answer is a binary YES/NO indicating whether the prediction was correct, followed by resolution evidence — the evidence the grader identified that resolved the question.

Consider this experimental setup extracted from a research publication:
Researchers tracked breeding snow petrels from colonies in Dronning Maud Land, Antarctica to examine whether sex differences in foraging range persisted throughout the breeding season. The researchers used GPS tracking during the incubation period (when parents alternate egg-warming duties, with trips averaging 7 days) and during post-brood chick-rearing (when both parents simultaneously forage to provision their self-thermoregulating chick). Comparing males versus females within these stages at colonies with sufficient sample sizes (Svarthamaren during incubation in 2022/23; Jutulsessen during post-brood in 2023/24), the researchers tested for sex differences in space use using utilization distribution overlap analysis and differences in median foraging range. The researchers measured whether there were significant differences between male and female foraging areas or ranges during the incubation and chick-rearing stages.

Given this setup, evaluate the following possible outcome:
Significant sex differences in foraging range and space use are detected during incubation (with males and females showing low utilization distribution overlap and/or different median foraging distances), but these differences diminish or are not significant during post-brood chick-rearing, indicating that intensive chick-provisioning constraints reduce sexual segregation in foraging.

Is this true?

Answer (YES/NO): NO